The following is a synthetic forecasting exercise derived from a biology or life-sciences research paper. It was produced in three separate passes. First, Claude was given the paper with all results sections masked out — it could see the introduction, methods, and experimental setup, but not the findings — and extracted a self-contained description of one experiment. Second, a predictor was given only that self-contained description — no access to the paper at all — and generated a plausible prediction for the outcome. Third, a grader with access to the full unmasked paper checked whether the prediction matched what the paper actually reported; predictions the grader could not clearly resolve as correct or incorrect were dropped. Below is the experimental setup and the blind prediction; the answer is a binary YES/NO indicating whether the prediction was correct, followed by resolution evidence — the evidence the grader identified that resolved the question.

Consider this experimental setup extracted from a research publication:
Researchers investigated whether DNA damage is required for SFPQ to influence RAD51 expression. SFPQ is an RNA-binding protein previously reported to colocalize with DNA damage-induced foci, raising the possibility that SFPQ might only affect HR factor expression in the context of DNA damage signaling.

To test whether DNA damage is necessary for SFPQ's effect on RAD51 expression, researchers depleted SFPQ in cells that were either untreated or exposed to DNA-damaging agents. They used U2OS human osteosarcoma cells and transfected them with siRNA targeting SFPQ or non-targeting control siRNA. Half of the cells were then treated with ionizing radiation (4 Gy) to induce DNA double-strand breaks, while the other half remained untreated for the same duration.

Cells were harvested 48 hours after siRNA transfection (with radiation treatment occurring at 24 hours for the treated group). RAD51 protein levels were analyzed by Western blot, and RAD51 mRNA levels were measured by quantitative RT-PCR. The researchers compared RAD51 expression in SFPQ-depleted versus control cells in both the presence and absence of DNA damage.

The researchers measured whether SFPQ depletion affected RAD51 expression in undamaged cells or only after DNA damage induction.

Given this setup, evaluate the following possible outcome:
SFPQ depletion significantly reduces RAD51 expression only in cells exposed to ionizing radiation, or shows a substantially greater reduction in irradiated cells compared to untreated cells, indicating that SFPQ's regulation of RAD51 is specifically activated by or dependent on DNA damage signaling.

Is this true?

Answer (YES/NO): NO